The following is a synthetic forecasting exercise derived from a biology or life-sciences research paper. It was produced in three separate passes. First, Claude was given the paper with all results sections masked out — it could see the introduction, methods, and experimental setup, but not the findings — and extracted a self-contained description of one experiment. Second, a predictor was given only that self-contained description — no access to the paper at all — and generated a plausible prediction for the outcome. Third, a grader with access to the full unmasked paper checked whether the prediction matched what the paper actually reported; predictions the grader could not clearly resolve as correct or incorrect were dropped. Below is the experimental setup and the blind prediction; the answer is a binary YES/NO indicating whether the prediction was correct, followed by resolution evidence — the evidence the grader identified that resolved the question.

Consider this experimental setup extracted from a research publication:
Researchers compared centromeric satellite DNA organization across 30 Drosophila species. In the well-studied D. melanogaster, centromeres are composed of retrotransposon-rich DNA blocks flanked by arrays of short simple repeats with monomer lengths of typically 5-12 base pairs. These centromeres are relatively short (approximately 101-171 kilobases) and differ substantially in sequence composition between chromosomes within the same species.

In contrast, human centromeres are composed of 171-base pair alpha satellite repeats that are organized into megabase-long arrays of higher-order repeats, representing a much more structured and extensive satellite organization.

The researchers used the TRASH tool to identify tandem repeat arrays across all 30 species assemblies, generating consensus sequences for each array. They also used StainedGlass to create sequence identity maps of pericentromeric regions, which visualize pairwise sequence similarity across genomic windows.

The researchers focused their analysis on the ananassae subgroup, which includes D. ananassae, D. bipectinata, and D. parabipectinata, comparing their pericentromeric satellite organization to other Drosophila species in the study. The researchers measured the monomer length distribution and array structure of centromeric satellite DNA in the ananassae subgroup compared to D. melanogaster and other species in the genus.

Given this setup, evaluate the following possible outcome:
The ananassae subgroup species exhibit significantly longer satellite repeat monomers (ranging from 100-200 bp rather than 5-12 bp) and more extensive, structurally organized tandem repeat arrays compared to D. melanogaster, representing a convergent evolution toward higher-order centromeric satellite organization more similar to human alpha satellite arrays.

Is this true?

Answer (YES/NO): YES